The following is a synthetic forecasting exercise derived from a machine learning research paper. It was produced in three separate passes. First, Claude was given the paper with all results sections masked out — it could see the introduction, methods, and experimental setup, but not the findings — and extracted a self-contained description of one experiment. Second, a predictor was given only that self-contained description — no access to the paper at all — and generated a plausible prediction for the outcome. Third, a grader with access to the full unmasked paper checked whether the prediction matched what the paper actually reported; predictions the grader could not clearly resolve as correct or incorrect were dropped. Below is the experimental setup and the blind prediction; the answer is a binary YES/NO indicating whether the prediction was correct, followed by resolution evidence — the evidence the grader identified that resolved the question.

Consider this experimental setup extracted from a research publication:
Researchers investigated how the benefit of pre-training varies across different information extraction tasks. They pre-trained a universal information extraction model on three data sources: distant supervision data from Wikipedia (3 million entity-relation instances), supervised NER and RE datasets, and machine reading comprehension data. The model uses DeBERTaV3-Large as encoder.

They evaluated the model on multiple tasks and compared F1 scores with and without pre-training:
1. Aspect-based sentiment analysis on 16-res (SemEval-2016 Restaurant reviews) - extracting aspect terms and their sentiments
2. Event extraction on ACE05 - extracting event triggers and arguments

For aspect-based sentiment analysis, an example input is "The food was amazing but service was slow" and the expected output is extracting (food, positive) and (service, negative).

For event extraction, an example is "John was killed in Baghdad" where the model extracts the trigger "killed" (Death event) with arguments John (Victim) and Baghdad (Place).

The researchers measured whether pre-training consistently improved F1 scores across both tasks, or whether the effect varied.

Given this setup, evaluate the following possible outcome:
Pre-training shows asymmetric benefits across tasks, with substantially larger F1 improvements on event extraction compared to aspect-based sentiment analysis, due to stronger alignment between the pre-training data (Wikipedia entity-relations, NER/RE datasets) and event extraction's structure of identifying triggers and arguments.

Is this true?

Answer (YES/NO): NO